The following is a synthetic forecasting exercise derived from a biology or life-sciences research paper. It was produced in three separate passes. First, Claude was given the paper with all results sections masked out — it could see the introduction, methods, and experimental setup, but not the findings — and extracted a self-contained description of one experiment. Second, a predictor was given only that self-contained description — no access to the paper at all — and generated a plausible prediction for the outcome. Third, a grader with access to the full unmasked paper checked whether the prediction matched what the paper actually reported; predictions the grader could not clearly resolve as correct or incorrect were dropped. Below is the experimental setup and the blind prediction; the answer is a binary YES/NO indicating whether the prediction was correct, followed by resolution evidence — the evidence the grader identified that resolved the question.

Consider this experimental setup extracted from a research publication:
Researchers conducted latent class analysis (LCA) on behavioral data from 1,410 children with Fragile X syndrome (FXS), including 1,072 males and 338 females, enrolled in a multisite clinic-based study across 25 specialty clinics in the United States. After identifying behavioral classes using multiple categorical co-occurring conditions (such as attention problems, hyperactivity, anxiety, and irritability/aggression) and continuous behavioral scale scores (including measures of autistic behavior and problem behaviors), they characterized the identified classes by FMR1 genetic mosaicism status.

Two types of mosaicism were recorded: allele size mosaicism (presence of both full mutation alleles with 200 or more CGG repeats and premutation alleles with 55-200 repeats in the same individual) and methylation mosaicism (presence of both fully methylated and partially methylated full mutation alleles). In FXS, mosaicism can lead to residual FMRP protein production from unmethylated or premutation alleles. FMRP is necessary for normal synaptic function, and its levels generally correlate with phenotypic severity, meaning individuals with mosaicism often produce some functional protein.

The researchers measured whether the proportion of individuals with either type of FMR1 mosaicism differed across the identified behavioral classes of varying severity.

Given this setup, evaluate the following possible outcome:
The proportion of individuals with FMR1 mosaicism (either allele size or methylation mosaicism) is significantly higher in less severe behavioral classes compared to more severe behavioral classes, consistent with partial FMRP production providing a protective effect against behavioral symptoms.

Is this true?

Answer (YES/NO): NO